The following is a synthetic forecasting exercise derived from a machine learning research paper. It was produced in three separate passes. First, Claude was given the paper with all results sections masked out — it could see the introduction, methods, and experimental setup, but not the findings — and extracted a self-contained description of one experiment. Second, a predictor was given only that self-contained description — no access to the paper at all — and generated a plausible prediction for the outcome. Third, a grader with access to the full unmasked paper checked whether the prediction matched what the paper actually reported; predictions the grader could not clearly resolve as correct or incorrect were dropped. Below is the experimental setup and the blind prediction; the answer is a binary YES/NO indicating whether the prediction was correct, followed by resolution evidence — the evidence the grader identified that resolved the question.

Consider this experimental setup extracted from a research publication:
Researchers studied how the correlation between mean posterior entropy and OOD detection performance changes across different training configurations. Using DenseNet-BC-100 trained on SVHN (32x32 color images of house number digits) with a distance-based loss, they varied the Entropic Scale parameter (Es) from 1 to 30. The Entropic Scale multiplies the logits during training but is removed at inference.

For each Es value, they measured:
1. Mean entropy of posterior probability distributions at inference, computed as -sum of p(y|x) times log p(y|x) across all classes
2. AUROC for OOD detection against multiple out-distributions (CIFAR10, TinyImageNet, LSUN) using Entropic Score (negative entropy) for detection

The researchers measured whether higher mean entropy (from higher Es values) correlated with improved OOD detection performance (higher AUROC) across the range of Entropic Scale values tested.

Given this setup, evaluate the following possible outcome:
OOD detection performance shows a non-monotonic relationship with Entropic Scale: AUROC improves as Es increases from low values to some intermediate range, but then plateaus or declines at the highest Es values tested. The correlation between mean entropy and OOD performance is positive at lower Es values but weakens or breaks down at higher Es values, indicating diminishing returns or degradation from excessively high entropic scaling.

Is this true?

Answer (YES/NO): NO